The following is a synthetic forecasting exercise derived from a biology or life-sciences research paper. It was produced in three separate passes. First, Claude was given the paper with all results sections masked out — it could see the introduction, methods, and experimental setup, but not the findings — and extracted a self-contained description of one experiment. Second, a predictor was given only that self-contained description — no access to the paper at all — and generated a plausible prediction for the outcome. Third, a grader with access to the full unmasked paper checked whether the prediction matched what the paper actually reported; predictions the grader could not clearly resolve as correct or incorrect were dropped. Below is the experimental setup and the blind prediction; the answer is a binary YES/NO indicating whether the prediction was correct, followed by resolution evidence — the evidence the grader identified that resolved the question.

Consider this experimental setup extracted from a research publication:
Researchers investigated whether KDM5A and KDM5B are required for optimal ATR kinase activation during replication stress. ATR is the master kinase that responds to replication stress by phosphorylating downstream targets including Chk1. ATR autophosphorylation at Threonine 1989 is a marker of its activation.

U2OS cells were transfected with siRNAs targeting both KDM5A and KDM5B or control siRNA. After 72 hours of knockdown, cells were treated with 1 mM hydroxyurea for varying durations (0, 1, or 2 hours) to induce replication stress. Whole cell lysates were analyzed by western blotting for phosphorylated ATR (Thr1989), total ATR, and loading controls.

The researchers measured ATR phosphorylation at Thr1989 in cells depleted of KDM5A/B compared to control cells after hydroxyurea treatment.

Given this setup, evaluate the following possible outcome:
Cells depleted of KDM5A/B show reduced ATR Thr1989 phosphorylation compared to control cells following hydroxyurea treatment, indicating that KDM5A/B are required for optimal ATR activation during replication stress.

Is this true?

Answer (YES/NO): NO